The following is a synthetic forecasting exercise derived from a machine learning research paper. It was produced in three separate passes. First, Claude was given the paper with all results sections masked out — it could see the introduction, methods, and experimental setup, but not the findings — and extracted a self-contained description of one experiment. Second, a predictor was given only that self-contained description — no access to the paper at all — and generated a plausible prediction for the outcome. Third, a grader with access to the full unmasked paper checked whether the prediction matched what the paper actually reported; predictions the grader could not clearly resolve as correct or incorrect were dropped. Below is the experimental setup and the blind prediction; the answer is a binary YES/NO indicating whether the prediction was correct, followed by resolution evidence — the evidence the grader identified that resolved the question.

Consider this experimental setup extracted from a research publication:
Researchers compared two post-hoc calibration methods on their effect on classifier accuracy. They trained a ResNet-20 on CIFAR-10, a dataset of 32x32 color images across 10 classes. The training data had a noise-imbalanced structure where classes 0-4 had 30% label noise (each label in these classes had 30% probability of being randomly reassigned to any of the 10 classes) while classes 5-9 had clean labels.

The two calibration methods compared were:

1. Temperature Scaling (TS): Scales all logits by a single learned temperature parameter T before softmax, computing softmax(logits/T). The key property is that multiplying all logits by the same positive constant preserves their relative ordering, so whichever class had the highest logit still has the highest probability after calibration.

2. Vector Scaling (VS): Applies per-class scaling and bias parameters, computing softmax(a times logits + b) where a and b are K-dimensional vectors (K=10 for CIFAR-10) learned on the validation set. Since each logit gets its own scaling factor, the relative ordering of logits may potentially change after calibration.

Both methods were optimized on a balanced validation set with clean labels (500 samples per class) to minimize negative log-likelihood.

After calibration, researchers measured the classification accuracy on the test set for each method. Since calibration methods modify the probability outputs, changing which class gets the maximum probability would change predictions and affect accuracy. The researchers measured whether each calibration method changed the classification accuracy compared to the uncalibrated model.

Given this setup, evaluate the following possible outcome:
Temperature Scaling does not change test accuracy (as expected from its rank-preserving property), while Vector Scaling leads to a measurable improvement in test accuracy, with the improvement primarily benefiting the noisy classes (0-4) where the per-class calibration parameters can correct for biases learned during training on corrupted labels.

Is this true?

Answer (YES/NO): NO